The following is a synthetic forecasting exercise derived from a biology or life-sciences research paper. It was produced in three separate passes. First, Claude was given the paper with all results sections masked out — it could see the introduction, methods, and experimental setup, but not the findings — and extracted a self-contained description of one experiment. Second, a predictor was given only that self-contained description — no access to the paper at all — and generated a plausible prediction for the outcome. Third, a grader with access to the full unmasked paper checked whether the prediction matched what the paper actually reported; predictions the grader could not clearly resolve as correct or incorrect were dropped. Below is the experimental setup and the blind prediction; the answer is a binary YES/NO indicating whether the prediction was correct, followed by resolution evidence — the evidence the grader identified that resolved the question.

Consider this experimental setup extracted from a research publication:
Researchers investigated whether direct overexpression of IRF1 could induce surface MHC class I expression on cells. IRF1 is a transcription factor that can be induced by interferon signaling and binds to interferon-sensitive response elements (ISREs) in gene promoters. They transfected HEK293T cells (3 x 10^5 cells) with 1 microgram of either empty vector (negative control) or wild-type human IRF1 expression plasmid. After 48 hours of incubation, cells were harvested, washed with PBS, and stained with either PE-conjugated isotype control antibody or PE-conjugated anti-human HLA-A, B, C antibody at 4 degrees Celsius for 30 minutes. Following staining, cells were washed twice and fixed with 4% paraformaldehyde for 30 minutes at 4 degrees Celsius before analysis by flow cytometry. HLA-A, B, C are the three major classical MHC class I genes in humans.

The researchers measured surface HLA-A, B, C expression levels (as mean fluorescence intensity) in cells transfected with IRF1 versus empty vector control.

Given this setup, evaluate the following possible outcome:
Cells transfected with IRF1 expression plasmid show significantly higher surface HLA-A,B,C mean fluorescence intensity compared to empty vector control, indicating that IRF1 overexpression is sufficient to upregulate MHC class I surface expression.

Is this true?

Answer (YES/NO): YES